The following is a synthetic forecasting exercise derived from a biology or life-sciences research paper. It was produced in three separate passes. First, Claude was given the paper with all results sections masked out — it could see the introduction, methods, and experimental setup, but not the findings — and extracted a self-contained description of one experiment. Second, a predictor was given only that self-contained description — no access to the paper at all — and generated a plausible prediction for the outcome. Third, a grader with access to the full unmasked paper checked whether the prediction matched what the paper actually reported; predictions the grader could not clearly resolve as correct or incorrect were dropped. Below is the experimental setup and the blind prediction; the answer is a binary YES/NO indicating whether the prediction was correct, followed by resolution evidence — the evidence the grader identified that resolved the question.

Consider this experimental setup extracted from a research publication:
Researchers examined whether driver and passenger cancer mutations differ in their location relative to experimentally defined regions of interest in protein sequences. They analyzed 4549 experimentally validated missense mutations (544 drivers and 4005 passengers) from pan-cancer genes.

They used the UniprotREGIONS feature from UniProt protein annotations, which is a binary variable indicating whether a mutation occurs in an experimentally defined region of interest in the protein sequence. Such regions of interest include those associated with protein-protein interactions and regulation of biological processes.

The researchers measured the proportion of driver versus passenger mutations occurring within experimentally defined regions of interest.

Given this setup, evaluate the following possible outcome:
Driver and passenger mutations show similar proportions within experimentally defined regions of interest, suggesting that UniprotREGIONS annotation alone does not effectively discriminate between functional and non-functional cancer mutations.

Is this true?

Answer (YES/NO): NO